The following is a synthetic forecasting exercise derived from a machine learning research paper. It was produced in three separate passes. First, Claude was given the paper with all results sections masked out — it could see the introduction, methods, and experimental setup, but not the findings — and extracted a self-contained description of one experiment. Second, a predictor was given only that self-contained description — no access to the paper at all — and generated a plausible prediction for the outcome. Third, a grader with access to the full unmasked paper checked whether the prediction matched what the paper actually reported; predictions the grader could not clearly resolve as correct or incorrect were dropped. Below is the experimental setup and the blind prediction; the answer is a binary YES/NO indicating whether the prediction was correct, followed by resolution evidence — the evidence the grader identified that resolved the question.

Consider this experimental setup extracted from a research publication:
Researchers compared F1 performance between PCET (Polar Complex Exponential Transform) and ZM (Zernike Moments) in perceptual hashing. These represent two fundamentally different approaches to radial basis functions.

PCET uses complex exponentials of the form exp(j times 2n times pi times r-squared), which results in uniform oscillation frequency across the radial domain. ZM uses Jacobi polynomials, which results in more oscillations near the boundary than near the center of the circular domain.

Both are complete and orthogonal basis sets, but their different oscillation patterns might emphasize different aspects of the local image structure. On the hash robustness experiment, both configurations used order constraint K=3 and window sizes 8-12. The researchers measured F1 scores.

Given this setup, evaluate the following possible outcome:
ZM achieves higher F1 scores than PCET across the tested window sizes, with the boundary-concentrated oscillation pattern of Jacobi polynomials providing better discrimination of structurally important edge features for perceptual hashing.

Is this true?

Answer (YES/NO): YES